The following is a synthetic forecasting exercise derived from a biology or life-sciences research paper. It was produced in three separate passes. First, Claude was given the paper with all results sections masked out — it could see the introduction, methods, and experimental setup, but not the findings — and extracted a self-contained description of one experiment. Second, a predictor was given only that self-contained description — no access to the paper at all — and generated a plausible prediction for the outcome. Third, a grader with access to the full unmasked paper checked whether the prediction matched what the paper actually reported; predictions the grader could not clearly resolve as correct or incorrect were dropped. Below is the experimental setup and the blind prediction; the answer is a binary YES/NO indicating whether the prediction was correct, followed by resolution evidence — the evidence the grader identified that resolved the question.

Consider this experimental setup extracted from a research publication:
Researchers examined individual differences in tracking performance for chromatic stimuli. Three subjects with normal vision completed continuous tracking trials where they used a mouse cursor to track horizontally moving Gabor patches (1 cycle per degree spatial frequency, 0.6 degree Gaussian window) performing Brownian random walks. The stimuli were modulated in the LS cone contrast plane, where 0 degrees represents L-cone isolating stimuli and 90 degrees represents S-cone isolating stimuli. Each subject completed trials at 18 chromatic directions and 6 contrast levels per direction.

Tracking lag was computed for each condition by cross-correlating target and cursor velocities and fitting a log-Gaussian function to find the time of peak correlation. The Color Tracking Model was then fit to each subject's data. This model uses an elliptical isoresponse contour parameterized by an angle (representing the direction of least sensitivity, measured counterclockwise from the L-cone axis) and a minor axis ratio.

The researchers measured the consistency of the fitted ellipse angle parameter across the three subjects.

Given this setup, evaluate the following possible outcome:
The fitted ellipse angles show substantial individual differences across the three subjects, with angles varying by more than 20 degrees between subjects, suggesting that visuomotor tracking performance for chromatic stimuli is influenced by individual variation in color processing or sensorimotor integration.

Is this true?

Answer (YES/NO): NO